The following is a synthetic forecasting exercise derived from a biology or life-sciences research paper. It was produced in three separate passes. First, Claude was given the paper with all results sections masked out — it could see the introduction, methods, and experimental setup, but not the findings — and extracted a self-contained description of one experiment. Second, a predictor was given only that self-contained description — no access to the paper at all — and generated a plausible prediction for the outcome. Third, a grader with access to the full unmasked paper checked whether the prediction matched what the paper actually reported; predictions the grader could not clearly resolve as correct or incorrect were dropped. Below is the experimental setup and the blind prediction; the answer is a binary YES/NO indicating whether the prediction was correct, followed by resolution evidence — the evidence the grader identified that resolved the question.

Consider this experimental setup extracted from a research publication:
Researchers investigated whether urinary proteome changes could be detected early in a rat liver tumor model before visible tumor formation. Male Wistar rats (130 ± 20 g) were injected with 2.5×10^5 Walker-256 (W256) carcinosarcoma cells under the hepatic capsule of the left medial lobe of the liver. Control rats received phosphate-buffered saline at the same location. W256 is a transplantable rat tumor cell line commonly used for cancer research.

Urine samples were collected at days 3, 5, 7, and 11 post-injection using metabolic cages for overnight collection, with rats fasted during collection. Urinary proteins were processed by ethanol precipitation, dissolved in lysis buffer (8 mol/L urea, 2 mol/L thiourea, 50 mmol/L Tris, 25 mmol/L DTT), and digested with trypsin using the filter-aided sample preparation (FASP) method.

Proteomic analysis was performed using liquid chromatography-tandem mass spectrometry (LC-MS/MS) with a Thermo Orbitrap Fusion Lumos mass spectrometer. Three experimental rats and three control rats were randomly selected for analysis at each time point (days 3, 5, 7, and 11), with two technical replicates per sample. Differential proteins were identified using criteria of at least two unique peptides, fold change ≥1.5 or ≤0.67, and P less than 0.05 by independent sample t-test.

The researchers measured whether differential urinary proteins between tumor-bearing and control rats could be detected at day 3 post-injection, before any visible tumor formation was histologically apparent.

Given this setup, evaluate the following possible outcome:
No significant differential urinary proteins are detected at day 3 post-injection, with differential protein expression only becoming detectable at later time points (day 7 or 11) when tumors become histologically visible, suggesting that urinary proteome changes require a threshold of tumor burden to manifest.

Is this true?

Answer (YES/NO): NO